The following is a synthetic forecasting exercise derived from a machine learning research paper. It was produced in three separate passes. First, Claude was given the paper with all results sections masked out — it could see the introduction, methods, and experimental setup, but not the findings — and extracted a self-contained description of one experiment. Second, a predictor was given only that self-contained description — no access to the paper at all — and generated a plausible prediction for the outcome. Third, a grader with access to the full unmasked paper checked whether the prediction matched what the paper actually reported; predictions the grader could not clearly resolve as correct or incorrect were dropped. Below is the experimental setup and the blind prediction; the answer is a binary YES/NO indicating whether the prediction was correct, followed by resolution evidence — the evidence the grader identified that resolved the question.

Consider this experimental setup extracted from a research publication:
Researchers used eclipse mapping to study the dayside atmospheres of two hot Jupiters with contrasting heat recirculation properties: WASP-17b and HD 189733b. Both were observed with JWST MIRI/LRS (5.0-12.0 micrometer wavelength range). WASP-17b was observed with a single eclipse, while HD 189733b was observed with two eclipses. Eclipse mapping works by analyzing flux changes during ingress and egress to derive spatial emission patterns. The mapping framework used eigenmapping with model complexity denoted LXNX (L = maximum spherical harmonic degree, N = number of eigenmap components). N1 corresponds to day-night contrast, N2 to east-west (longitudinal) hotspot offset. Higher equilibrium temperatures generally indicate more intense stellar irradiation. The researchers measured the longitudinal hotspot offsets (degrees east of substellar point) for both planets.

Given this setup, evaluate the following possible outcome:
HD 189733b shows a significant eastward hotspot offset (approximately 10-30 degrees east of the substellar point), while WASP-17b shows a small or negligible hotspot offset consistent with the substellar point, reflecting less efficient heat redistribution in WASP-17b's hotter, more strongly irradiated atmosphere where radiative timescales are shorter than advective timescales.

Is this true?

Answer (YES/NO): NO